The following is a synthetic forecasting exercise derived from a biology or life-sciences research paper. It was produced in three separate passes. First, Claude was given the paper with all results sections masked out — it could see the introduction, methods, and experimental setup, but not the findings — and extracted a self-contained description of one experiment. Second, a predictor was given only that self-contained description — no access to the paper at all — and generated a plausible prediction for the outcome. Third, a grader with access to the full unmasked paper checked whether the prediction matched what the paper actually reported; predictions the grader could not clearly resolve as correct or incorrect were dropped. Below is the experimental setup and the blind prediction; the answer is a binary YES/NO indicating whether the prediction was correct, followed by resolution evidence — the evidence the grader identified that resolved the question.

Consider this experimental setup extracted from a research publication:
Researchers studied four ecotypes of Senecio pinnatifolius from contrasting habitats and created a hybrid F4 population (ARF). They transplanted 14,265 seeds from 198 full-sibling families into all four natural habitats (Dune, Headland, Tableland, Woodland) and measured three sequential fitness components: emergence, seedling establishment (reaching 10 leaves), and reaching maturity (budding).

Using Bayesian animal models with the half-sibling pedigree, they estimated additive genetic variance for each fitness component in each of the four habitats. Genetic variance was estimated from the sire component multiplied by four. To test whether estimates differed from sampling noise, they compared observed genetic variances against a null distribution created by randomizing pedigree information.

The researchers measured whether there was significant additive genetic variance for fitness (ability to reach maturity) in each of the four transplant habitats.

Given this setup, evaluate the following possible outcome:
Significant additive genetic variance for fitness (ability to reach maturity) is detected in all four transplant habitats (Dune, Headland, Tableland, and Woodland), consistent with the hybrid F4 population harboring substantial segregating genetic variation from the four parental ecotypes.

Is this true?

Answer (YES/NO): YES